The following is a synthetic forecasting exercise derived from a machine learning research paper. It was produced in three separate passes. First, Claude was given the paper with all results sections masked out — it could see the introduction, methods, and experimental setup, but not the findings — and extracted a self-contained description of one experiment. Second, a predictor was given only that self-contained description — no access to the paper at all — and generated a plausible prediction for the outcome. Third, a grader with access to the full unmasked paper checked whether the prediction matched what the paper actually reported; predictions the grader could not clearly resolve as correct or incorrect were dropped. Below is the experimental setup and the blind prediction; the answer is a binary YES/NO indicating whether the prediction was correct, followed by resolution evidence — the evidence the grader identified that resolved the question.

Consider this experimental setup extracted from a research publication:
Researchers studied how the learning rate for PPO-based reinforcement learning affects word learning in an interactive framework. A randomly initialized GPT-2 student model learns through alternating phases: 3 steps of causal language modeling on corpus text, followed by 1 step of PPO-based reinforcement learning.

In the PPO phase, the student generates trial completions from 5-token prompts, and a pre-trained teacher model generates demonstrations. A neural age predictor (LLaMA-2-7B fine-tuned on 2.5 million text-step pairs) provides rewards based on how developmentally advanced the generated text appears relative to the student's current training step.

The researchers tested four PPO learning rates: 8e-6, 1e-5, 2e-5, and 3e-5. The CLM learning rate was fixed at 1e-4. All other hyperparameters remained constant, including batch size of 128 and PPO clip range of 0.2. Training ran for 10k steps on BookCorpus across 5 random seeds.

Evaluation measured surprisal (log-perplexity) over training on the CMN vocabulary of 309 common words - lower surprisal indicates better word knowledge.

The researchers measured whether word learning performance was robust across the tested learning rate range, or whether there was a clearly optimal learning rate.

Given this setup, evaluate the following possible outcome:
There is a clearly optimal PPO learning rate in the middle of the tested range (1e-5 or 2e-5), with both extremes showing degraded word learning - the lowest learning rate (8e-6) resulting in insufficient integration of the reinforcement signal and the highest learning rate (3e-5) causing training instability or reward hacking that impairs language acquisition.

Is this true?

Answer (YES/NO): NO